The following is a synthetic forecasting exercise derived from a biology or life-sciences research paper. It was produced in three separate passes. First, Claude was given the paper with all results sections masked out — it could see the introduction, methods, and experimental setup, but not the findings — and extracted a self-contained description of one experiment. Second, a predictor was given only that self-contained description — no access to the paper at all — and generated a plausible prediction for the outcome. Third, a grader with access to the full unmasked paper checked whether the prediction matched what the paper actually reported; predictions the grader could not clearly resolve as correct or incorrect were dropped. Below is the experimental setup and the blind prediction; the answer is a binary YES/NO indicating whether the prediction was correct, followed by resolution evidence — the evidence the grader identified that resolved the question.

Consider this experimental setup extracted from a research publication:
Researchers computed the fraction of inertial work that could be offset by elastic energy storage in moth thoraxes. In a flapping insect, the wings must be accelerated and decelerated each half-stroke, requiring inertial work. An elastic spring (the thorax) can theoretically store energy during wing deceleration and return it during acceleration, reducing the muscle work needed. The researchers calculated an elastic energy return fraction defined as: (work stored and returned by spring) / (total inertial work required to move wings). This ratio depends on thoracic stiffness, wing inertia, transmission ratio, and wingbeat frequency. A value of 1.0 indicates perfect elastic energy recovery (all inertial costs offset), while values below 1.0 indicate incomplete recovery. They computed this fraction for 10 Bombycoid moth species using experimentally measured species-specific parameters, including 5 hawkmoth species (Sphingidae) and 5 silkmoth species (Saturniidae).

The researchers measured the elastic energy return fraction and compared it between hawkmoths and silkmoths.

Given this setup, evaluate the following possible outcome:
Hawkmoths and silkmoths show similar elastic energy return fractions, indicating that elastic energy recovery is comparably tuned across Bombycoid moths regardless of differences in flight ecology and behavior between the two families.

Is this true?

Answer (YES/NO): YES